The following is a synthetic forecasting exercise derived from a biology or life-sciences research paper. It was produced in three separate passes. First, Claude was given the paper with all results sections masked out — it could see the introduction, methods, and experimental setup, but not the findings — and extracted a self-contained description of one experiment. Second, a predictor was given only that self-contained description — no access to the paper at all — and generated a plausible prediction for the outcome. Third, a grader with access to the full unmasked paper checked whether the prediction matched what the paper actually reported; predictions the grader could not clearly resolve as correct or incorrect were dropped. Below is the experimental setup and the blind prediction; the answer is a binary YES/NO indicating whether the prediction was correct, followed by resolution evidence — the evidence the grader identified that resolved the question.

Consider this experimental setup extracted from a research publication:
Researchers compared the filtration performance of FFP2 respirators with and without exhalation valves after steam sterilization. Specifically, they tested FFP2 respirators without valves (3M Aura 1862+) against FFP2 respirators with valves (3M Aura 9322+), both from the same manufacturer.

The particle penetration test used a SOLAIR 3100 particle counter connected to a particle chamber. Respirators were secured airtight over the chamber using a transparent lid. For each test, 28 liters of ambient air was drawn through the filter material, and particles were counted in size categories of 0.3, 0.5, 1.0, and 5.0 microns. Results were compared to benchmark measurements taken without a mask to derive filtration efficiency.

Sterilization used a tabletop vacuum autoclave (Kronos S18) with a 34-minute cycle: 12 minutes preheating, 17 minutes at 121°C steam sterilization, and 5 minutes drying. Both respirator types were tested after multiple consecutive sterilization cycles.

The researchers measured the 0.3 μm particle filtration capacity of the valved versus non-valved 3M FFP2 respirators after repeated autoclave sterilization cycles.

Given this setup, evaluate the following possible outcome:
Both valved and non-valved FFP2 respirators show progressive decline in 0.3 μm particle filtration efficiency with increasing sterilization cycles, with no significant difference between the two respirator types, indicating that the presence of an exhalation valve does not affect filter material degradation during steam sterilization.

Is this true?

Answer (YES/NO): NO